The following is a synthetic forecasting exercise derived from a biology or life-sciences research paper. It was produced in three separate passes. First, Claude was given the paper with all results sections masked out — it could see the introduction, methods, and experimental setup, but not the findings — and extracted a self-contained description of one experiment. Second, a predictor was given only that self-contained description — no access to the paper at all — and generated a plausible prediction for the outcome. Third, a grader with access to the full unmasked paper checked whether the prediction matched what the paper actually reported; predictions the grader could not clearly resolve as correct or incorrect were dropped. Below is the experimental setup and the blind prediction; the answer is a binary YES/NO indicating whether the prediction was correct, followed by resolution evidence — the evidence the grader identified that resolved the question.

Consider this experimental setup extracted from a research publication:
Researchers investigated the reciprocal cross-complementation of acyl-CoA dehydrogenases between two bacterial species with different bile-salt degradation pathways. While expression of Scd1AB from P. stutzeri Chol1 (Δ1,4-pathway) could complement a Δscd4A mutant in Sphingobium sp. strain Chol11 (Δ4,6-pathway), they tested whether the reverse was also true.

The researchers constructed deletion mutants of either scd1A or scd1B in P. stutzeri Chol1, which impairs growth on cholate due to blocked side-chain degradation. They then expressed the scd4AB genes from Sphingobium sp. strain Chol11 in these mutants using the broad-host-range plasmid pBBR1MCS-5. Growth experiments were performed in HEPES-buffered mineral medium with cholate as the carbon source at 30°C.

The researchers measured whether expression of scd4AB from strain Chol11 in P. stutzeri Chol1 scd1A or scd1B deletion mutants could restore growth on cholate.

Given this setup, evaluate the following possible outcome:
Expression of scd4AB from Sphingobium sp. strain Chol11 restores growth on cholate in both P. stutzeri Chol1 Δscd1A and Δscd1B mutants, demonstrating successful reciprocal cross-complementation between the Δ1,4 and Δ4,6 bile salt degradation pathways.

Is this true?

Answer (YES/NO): YES